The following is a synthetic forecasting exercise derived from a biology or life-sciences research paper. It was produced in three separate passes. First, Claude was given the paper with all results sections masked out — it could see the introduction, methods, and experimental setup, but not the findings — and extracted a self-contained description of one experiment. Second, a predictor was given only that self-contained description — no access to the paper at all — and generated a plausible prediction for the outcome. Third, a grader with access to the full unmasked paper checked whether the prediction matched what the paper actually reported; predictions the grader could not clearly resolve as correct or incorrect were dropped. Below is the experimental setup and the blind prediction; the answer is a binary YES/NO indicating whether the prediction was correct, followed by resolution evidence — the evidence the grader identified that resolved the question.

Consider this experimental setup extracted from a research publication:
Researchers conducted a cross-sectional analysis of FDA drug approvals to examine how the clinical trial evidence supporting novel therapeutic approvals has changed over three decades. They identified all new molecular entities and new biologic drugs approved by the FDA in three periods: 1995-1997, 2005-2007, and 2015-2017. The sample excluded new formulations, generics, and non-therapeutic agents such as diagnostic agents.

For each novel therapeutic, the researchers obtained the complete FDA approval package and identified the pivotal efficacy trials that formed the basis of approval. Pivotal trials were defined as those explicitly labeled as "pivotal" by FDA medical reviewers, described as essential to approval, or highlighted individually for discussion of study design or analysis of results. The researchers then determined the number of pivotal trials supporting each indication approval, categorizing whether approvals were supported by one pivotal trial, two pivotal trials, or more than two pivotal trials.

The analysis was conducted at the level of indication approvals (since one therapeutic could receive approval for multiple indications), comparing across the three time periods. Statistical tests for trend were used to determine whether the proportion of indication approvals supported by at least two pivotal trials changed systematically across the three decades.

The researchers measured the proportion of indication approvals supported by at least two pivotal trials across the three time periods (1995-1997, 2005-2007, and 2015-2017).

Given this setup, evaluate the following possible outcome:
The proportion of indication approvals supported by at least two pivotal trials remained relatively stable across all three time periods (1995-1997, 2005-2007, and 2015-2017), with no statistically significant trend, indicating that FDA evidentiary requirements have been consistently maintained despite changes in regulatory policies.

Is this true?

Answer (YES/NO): NO